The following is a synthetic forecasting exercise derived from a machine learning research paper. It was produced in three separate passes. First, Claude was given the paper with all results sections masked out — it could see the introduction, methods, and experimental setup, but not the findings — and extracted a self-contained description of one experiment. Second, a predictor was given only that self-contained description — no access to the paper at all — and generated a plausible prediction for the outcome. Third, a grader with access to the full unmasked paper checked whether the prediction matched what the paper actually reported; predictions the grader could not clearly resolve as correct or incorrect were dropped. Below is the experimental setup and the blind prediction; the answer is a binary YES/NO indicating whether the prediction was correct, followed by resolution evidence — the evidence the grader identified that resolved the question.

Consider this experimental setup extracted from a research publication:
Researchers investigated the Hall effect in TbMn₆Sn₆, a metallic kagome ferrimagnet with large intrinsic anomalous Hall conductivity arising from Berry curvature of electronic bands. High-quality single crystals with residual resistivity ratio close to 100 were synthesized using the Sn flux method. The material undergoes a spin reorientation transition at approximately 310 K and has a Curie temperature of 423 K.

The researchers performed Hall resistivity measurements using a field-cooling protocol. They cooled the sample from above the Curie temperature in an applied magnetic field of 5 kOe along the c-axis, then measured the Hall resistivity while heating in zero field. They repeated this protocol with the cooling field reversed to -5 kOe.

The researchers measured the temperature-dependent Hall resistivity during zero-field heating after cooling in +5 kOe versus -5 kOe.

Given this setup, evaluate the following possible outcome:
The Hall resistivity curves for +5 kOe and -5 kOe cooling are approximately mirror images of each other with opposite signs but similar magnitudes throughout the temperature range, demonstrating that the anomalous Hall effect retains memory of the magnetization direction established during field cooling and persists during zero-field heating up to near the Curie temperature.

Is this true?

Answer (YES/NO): NO